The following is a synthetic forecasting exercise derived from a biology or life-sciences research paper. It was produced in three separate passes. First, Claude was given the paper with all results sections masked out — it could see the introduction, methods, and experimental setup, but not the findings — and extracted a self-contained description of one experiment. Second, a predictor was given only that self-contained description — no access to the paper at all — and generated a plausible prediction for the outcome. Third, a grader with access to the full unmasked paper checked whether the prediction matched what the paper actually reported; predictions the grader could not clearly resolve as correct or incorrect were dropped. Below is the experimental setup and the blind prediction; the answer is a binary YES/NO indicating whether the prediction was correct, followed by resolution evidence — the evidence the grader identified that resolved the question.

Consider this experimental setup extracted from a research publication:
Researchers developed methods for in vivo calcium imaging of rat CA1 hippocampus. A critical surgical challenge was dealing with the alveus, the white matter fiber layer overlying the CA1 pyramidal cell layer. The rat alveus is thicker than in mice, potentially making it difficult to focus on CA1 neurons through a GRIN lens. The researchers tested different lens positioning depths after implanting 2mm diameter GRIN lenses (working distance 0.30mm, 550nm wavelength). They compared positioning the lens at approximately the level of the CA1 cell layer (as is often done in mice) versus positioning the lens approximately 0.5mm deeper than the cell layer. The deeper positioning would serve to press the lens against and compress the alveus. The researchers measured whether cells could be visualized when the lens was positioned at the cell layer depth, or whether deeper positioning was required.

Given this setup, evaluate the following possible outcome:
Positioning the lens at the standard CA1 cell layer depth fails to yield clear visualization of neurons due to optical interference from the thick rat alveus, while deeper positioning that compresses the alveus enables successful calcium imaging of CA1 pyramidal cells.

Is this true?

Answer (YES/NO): YES